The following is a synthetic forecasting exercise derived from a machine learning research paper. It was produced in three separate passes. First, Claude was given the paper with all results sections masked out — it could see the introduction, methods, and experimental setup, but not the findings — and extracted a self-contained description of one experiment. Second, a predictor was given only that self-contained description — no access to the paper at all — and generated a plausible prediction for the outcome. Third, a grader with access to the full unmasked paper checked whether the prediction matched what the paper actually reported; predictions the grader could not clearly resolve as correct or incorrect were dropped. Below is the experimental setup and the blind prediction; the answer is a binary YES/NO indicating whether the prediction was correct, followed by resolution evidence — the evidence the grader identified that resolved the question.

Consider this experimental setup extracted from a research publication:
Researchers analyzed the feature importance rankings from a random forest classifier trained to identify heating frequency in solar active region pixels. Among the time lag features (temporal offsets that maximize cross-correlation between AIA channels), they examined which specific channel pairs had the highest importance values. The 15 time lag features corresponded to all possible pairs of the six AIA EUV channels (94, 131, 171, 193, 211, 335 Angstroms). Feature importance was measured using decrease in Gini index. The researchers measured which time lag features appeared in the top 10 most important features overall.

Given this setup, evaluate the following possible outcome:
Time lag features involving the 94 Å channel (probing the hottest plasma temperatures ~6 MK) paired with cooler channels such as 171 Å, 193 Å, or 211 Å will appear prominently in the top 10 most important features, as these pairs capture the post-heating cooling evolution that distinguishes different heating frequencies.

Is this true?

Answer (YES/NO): NO